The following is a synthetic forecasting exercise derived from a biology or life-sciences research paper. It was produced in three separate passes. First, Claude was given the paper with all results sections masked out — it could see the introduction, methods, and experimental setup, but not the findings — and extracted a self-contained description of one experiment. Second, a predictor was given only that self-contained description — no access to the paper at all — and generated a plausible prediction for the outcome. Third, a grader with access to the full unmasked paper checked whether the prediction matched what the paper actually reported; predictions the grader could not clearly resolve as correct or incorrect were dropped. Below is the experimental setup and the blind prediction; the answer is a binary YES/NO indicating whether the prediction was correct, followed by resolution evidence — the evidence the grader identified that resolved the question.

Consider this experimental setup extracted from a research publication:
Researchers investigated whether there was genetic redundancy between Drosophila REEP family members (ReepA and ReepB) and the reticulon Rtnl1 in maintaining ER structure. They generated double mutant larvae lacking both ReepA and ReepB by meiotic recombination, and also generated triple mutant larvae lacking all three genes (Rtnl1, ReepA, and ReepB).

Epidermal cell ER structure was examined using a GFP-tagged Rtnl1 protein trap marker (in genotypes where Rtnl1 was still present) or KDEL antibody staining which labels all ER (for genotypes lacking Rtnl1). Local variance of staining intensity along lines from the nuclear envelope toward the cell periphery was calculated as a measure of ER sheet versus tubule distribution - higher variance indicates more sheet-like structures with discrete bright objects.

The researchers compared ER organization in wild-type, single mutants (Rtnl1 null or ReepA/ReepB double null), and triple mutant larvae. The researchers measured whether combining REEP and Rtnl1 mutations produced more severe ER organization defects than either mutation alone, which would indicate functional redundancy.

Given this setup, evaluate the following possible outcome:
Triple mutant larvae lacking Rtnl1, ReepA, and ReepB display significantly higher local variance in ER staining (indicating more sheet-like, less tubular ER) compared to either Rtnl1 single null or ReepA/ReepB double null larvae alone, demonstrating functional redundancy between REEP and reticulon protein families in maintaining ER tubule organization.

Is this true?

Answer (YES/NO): NO